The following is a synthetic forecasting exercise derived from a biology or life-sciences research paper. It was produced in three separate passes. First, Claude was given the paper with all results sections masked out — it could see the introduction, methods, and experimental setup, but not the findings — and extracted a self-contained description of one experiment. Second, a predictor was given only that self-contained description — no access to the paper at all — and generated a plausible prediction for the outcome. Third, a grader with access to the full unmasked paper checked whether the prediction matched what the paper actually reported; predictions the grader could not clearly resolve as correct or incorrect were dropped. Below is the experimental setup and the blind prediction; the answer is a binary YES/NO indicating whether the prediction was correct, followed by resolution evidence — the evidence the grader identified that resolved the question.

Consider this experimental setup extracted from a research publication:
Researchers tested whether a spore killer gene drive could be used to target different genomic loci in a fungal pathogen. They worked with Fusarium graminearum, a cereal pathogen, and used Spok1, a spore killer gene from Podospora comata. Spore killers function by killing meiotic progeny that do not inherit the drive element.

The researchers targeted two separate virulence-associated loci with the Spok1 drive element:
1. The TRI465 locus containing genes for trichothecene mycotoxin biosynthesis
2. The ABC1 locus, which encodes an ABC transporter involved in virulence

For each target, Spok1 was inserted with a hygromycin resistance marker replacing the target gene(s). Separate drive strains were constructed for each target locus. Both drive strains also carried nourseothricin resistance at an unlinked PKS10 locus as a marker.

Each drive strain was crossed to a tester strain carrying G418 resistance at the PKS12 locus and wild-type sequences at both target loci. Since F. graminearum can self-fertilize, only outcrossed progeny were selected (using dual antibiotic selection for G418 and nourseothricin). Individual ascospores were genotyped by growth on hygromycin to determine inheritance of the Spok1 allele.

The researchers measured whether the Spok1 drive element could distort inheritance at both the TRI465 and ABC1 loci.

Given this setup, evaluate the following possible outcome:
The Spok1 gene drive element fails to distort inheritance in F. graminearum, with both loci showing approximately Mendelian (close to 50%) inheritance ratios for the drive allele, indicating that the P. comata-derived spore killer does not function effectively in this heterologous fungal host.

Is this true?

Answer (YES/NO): NO